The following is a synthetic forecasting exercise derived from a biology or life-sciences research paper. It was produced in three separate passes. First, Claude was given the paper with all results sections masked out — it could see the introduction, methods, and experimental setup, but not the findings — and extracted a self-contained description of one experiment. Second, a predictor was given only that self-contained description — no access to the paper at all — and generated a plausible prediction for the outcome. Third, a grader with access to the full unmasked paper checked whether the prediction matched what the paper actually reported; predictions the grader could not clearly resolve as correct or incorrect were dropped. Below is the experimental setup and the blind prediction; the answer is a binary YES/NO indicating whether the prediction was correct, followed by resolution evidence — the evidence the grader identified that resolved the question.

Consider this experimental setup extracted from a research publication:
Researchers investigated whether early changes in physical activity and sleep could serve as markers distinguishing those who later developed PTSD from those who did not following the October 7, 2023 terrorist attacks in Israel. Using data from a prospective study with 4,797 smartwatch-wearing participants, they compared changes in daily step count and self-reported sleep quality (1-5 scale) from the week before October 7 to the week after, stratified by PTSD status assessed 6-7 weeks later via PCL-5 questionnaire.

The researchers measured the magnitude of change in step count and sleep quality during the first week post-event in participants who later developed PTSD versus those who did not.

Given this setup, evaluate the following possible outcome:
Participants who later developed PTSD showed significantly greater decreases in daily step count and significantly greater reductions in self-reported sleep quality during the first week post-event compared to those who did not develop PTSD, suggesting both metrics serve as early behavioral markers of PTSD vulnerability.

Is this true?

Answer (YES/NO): YES